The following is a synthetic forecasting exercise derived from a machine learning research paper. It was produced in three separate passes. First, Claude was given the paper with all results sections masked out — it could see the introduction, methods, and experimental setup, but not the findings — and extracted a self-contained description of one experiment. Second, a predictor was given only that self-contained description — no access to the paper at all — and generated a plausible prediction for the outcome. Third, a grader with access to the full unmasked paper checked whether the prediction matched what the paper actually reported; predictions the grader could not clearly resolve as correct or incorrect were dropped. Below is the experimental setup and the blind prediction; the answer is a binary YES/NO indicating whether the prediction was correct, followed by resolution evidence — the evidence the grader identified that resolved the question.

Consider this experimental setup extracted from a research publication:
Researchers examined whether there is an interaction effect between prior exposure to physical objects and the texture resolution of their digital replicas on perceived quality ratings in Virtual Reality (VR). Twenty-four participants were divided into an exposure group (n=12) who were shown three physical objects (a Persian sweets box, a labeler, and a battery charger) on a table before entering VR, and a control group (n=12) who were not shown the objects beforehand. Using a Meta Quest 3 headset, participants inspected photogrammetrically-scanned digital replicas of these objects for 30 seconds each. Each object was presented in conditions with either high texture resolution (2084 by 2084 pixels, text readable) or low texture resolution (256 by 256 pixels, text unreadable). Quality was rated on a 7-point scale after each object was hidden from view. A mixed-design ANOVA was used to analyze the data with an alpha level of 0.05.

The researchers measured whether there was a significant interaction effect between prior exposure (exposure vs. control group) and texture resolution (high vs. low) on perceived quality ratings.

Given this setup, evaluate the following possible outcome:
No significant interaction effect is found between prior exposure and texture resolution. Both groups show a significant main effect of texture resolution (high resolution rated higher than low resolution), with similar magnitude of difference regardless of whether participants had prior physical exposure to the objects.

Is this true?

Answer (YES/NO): YES